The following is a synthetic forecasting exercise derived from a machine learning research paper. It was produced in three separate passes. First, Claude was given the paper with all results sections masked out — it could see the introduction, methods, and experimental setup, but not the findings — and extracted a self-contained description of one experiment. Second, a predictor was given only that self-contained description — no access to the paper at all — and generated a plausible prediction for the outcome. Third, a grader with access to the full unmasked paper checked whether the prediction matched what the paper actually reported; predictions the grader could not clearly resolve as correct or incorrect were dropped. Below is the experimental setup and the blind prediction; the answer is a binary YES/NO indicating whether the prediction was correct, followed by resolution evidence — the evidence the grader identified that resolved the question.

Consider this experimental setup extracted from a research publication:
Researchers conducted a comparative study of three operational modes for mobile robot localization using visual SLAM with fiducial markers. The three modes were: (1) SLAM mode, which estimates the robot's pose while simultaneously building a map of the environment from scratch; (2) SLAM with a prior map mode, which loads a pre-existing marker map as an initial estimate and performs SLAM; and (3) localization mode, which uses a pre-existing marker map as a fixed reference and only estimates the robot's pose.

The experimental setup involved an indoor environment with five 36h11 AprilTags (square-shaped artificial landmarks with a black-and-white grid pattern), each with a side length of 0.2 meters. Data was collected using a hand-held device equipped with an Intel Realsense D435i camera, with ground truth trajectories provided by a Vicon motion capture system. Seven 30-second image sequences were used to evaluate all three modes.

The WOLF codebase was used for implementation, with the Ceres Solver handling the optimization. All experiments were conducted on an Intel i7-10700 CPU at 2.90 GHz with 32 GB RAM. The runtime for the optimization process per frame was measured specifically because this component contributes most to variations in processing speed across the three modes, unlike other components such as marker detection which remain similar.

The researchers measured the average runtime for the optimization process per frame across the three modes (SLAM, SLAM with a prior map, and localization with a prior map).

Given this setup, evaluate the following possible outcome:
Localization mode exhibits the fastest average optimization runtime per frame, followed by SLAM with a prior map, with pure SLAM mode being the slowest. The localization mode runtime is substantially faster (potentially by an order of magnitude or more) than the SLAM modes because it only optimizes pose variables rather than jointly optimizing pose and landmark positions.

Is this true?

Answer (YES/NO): NO